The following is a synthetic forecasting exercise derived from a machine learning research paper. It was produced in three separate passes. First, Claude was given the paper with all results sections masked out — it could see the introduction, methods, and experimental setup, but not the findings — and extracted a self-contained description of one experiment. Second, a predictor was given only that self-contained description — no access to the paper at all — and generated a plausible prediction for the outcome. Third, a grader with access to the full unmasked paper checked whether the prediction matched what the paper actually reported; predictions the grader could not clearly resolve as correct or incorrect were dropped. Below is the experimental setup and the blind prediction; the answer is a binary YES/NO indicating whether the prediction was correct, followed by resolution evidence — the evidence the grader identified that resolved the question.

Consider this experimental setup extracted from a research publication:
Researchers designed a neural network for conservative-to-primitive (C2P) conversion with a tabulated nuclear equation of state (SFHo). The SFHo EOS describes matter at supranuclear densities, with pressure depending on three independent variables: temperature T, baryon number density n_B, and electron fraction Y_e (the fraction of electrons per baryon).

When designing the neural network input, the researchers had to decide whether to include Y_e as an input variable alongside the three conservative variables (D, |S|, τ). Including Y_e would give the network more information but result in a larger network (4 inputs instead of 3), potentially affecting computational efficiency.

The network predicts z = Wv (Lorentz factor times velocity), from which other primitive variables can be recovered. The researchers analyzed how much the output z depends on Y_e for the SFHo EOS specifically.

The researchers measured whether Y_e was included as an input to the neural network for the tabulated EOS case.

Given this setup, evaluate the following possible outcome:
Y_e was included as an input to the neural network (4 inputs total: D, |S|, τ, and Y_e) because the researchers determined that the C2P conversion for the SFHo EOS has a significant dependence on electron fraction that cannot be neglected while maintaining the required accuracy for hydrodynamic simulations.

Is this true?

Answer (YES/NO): NO